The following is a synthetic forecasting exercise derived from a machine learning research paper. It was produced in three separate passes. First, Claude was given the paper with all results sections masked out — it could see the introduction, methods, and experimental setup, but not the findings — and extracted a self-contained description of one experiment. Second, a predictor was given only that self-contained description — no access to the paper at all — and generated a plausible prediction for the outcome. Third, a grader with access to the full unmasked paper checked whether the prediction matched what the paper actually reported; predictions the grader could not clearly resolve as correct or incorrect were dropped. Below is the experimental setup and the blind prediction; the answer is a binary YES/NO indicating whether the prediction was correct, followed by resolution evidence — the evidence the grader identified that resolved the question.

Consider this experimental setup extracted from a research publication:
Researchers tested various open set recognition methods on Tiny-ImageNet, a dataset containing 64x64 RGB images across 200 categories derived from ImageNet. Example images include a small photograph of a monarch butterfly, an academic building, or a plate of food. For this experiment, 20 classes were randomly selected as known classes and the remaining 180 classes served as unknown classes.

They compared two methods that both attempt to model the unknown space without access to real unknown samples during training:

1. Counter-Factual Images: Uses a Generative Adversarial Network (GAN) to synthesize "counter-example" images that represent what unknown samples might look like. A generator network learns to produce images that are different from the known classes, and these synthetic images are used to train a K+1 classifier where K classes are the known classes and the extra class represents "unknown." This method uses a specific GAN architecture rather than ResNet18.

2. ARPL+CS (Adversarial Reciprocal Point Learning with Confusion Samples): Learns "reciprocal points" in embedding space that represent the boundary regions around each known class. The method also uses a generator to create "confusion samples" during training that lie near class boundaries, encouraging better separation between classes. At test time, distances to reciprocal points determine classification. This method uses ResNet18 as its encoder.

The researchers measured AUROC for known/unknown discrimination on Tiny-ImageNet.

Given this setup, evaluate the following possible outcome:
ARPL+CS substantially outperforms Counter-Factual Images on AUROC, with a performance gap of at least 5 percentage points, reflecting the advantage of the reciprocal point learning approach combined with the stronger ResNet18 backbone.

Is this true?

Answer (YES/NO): YES